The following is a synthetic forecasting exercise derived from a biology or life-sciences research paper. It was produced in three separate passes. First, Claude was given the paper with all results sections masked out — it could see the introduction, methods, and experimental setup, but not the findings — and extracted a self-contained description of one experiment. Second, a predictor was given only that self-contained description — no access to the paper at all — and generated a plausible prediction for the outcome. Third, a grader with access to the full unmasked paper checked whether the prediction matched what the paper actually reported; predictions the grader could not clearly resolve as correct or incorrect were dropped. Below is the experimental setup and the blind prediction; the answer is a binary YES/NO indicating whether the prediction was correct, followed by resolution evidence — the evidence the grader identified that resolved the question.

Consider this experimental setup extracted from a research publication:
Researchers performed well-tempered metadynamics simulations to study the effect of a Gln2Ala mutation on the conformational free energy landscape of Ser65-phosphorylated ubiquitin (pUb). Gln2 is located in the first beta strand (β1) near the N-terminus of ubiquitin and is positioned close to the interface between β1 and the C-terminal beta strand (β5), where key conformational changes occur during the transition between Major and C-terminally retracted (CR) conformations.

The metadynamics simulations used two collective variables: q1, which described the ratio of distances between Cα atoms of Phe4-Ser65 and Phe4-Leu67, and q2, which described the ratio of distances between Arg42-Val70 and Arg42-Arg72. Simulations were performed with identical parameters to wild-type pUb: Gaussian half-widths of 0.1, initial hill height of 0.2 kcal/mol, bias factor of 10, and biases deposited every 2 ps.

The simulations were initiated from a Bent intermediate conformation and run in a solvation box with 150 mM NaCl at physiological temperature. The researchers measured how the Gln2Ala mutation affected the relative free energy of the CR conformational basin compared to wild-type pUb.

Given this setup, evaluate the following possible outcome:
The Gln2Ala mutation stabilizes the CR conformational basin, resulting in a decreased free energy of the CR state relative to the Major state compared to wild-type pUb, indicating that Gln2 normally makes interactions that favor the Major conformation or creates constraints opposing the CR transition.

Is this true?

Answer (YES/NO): NO